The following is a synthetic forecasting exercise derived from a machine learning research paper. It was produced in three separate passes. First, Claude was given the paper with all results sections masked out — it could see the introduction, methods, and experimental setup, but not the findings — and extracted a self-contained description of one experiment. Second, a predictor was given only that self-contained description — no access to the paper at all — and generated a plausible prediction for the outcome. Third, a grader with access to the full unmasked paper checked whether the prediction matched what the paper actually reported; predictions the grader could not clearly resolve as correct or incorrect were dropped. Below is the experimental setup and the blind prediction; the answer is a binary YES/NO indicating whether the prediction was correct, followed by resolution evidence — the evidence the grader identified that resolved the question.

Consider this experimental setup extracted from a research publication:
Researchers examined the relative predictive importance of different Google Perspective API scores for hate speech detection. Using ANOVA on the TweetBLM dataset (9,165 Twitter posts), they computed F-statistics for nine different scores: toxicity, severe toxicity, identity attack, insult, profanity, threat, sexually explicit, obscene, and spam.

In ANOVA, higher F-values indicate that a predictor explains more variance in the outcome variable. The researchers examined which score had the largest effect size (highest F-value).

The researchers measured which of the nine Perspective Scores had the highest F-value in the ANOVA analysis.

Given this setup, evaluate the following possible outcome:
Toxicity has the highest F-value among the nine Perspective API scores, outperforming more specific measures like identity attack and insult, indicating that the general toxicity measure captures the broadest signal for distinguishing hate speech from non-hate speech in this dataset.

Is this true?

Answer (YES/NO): YES